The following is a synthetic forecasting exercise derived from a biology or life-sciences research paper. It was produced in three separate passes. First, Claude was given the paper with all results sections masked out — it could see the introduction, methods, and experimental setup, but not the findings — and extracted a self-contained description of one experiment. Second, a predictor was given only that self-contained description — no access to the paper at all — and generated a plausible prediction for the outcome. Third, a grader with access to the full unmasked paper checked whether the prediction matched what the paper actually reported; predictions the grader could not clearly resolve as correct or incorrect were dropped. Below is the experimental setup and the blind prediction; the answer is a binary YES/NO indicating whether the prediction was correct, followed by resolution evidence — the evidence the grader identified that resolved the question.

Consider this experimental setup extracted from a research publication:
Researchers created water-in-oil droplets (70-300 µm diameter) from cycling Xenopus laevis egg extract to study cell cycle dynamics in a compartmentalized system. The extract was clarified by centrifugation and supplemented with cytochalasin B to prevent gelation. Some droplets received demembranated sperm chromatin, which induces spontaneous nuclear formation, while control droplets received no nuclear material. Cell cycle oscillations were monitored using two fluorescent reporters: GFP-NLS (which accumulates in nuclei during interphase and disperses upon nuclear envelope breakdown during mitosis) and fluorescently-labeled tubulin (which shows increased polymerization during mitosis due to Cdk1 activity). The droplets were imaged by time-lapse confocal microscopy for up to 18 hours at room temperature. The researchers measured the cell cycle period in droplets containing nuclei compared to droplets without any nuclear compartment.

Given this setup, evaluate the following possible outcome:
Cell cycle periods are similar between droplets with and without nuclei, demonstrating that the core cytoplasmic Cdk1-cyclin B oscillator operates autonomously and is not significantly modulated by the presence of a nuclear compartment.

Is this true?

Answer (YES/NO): NO